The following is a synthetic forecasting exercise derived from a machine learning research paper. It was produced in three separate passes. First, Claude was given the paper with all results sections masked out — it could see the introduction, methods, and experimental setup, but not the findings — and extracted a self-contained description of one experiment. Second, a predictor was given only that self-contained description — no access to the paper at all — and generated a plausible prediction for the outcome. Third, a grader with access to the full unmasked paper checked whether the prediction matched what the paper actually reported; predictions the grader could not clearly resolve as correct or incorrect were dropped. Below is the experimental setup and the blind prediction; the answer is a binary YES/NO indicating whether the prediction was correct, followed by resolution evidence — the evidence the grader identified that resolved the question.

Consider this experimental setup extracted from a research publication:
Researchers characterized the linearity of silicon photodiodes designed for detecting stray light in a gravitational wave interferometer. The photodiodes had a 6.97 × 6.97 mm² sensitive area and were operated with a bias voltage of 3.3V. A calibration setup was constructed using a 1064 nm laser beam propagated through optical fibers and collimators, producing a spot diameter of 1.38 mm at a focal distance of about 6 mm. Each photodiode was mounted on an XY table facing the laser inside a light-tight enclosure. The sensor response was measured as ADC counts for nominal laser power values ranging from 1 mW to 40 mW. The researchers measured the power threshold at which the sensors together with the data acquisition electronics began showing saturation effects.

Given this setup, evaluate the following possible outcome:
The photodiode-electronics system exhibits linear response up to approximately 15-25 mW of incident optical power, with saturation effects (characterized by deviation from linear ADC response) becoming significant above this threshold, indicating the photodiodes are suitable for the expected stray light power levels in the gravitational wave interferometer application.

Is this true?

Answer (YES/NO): YES